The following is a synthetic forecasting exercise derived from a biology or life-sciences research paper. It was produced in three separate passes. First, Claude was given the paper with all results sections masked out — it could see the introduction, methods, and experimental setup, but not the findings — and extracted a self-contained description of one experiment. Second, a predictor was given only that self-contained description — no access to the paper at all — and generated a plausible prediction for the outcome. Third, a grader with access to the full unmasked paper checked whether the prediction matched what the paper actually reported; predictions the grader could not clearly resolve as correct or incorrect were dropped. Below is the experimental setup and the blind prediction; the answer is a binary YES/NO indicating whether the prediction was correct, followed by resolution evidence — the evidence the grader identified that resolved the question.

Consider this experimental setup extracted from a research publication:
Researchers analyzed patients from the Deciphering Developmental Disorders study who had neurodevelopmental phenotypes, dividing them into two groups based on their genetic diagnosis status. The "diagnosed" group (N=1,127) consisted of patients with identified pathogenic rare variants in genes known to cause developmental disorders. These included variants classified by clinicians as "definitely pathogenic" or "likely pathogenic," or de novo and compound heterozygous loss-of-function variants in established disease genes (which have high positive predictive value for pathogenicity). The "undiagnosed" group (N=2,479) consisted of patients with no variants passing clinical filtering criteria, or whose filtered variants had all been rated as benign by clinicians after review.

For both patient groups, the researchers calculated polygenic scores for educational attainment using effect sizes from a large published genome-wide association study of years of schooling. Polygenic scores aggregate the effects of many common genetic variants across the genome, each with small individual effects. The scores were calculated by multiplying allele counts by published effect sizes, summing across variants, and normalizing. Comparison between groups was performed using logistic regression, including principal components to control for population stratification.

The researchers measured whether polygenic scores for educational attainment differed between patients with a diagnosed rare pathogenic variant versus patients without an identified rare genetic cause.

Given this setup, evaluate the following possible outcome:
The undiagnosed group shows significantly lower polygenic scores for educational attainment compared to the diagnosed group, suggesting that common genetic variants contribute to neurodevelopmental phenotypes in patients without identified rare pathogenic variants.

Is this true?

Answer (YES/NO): NO